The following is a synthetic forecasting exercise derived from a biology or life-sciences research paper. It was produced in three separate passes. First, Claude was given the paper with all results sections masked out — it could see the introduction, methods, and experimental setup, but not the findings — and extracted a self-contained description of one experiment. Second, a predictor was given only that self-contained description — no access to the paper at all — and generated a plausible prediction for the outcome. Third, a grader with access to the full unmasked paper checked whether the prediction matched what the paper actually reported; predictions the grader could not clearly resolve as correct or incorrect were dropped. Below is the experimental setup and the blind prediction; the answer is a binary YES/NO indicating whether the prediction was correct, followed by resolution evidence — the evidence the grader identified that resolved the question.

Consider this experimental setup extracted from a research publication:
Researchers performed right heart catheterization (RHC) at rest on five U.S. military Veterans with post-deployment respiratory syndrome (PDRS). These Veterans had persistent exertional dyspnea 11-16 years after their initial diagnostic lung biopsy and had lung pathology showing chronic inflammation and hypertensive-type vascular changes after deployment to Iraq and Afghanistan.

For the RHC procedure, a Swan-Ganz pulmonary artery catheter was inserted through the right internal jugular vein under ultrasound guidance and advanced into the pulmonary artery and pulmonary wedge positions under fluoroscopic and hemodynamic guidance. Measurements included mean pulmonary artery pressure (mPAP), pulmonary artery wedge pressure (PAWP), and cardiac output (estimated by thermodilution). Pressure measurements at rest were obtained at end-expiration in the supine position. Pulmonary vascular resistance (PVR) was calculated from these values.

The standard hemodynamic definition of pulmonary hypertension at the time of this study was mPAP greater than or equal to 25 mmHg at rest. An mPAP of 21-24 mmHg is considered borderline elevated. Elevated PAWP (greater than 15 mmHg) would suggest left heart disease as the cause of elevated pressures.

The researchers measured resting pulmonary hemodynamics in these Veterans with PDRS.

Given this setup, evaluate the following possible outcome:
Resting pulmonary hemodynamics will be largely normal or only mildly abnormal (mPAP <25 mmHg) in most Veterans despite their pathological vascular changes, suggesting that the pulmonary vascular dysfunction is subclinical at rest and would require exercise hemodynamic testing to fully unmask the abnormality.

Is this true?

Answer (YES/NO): NO